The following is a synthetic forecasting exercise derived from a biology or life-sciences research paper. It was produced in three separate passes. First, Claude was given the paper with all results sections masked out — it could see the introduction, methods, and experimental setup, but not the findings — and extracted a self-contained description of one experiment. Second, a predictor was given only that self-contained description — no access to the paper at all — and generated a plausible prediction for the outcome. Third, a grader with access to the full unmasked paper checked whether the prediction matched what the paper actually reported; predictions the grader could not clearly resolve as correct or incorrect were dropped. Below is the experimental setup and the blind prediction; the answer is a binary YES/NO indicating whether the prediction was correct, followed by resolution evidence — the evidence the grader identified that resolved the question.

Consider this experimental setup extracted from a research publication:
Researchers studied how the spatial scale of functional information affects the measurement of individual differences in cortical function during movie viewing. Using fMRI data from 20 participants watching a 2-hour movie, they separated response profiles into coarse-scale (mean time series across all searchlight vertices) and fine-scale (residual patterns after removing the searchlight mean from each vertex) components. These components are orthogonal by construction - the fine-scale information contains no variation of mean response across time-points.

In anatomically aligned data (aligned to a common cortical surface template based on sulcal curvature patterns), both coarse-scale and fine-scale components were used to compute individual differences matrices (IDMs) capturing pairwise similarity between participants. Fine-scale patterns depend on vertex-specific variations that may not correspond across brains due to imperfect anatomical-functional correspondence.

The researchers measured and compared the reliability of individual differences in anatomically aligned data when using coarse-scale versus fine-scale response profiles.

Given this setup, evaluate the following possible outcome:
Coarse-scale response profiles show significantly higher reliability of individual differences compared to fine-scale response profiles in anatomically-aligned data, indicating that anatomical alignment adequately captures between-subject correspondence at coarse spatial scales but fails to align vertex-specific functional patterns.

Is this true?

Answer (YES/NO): NO